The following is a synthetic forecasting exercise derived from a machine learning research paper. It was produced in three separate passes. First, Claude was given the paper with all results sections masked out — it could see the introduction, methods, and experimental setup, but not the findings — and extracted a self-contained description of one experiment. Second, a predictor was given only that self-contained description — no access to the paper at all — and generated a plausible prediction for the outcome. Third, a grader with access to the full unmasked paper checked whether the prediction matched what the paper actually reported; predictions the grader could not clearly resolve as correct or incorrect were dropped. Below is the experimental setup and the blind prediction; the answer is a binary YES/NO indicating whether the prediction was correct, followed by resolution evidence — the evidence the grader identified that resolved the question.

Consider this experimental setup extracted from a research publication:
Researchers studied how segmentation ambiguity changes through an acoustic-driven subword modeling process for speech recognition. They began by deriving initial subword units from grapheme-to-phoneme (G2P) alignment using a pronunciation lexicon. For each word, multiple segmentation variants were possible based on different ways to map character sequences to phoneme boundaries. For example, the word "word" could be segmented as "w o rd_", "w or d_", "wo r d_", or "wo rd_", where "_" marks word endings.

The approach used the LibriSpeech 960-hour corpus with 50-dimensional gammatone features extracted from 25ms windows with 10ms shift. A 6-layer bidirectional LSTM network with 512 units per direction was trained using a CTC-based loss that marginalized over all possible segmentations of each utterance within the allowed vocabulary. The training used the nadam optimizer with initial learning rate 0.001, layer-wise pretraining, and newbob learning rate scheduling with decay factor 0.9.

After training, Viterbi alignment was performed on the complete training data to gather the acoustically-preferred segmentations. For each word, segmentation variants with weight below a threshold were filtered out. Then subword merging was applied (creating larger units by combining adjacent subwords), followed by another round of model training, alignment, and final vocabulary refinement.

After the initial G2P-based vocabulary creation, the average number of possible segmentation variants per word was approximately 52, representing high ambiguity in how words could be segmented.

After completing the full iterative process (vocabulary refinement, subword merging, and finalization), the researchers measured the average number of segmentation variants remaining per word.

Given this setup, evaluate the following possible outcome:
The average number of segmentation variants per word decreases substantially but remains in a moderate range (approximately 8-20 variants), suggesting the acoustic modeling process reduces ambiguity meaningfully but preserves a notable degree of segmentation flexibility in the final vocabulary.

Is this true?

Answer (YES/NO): NO